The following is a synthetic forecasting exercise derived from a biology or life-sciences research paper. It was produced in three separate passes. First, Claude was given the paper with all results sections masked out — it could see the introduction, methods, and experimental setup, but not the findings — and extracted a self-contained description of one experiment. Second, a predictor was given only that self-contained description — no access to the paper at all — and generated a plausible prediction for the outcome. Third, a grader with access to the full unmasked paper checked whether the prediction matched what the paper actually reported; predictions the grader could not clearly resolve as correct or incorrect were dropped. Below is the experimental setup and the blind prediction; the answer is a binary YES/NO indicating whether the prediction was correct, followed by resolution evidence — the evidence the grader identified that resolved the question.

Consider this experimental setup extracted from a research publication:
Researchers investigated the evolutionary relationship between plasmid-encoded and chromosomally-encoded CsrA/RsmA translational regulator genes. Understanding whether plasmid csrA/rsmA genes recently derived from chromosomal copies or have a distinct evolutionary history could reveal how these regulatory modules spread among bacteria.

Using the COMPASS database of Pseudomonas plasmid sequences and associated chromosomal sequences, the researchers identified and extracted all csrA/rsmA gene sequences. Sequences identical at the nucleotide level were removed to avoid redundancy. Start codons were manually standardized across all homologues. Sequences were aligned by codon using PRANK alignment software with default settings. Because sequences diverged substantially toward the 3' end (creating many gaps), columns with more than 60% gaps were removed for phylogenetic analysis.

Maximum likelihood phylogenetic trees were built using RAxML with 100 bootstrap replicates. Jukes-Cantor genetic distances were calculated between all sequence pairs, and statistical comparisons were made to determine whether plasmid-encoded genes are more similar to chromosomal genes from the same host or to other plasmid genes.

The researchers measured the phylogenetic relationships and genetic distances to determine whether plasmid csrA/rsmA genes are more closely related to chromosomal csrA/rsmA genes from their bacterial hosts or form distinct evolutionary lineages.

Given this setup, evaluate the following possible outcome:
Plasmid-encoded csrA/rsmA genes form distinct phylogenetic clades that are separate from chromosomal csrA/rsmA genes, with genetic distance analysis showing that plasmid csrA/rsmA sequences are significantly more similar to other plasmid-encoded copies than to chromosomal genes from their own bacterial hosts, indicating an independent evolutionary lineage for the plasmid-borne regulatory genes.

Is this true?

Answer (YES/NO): NO